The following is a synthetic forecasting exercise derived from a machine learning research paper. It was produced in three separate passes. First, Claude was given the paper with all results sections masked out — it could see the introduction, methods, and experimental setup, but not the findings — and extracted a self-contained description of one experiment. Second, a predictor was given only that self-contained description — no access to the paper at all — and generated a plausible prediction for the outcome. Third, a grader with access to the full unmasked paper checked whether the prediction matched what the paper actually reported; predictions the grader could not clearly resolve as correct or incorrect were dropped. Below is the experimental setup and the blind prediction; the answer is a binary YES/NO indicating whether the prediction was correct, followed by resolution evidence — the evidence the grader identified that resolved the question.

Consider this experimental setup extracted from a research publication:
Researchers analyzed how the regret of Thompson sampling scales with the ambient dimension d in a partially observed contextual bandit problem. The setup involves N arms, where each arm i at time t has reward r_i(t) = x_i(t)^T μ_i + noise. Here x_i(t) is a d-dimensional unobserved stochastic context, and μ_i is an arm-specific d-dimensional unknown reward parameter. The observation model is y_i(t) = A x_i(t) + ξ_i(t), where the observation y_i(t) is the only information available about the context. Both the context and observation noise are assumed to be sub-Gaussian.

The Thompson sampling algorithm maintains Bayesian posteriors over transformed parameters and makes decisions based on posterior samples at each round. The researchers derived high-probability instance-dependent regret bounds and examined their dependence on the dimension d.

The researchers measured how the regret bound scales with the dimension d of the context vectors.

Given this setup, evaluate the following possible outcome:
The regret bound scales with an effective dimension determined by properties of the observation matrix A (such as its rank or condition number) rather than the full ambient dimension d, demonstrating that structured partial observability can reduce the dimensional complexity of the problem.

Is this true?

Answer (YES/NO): NO